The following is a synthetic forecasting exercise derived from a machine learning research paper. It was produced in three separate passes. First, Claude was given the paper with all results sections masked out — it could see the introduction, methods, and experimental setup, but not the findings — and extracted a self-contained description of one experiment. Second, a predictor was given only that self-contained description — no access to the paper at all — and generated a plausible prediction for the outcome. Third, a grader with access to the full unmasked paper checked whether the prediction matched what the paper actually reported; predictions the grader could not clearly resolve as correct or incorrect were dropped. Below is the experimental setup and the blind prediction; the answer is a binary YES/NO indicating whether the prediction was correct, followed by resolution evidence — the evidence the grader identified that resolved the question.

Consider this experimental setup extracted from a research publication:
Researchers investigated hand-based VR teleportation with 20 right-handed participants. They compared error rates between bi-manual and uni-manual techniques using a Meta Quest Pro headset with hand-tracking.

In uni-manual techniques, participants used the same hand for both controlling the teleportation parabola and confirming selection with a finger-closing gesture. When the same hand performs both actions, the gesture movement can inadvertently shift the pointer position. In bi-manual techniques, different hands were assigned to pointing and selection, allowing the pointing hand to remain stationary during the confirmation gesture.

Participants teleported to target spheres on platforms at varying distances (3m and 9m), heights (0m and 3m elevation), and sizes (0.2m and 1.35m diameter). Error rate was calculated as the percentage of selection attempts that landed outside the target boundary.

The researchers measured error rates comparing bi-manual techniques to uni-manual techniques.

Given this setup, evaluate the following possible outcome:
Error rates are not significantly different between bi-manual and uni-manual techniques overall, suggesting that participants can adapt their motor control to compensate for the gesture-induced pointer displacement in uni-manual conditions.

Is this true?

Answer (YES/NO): NO